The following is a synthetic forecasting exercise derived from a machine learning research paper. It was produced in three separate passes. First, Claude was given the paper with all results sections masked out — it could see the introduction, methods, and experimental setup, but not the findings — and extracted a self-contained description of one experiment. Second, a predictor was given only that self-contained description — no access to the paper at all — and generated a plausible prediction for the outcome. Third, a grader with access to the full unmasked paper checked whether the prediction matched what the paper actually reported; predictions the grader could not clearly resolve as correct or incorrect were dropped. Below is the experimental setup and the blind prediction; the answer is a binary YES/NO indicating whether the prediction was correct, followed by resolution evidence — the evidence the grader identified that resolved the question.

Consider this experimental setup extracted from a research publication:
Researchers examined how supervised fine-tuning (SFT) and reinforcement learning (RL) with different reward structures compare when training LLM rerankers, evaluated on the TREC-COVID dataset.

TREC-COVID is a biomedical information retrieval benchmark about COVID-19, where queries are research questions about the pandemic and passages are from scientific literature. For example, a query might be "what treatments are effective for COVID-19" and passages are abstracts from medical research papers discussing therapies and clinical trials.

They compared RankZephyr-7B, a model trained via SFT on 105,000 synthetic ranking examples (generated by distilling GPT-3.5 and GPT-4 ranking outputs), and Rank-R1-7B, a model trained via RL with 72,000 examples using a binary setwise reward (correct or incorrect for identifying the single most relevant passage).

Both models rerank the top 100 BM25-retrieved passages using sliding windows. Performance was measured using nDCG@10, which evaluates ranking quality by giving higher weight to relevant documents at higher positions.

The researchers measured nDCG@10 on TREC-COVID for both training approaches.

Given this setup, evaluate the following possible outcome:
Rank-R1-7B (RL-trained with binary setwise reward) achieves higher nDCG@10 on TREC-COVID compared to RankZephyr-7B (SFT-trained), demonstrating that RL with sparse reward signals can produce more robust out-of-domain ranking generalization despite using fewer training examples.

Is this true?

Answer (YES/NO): NO